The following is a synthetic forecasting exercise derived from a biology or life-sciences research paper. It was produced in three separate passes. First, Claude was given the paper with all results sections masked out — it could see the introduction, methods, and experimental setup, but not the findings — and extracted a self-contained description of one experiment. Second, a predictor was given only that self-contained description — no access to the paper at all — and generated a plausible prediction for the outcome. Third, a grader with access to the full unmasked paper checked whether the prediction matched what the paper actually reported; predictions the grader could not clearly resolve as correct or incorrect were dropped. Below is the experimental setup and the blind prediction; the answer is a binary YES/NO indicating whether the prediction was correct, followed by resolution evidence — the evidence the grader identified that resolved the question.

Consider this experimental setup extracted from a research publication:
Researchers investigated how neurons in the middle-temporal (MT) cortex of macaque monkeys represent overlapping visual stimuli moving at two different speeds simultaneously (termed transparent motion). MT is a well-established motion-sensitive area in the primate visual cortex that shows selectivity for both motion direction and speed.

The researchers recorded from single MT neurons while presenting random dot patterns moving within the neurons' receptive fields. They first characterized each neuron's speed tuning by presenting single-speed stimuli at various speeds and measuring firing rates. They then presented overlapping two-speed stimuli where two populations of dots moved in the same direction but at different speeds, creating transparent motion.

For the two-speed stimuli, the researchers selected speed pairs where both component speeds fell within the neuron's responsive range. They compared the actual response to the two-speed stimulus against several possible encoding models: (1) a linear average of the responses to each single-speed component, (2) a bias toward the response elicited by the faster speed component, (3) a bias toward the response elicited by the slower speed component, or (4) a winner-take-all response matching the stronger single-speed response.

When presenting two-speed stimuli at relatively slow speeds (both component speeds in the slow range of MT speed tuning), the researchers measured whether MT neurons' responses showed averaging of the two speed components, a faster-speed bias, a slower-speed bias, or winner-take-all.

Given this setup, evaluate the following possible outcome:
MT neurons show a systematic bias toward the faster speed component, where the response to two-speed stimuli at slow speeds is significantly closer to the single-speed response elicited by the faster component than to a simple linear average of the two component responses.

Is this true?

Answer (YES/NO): YES